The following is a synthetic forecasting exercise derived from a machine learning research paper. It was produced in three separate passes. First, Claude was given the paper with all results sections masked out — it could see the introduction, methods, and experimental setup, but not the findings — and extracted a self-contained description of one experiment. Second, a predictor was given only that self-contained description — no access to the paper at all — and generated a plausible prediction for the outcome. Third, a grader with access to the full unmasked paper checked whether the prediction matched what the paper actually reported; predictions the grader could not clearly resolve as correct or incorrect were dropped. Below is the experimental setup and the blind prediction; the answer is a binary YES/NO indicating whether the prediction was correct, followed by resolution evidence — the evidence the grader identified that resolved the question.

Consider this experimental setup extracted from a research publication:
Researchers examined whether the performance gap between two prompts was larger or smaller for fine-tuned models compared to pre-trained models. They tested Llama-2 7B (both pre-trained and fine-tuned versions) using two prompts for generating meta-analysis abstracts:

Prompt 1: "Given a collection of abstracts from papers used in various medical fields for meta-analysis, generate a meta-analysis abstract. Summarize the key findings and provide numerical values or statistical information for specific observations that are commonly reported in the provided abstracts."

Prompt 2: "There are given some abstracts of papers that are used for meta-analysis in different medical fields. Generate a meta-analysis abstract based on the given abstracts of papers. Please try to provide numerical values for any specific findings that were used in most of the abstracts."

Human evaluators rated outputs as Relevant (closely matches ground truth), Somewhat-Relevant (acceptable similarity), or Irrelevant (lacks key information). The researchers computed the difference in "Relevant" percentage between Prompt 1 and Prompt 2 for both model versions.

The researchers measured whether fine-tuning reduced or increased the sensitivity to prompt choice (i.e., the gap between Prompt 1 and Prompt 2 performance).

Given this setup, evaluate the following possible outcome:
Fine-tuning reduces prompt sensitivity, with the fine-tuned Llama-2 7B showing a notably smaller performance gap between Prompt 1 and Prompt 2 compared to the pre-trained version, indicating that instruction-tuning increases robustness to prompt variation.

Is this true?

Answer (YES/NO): NO